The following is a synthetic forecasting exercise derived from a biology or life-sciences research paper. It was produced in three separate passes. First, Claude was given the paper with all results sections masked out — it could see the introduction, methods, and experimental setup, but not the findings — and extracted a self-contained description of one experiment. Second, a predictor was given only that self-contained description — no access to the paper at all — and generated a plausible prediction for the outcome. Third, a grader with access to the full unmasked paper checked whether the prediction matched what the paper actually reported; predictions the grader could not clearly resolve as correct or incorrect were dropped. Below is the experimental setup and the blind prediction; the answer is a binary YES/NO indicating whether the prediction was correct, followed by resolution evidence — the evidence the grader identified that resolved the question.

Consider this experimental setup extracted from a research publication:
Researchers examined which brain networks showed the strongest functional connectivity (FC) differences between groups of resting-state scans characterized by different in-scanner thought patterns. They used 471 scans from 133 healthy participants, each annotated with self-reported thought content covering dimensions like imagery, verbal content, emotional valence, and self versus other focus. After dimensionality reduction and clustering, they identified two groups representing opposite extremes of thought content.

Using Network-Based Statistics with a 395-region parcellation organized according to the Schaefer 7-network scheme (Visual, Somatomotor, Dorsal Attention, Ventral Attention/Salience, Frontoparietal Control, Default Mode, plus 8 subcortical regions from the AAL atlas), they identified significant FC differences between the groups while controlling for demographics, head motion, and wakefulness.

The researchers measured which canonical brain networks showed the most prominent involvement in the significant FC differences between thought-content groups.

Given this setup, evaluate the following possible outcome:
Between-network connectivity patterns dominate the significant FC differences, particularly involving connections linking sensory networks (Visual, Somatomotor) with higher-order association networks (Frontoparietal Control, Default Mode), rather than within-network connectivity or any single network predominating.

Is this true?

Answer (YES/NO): NO